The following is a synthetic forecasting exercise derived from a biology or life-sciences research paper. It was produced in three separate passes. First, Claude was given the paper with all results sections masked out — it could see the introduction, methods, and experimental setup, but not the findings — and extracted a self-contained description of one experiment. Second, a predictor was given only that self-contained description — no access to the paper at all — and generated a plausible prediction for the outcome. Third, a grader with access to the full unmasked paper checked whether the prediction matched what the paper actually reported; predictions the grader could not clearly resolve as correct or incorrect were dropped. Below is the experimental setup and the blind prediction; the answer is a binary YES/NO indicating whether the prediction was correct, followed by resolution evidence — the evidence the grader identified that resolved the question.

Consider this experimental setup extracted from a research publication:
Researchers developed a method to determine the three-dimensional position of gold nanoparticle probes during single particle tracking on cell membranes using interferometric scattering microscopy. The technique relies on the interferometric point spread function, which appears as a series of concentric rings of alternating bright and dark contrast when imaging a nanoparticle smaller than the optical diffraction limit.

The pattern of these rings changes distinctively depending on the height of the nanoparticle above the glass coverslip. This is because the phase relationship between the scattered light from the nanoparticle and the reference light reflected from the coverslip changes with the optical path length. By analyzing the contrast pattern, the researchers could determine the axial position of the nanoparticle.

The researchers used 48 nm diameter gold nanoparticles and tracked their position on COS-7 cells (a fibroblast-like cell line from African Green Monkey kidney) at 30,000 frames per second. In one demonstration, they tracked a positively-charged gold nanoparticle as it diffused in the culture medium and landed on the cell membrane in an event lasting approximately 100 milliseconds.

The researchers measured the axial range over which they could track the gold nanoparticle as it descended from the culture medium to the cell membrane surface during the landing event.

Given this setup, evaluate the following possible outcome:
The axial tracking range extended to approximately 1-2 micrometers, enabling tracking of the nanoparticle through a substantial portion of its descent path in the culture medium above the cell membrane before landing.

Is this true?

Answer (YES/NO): YES